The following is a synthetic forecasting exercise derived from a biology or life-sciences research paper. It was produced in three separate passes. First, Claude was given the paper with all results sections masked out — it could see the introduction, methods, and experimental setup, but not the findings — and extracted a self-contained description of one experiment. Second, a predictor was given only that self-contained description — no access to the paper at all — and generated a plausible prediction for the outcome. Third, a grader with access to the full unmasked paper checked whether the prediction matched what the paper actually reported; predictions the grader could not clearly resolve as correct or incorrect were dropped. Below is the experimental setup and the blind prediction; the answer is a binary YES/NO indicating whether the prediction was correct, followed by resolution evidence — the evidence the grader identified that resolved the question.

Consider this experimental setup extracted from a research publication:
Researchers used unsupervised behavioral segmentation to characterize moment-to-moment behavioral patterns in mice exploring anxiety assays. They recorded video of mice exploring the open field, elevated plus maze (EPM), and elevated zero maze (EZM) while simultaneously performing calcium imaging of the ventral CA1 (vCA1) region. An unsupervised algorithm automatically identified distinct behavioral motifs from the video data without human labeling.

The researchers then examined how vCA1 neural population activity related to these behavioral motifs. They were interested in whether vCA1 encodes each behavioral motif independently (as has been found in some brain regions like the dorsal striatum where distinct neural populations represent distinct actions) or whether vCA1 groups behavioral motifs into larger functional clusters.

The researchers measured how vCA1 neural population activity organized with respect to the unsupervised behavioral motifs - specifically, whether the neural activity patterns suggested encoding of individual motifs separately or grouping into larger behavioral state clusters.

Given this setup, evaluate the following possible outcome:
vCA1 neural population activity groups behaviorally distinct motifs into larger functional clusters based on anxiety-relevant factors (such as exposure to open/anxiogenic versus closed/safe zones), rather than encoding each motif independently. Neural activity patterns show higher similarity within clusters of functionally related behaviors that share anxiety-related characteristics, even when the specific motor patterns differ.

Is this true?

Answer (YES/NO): YES